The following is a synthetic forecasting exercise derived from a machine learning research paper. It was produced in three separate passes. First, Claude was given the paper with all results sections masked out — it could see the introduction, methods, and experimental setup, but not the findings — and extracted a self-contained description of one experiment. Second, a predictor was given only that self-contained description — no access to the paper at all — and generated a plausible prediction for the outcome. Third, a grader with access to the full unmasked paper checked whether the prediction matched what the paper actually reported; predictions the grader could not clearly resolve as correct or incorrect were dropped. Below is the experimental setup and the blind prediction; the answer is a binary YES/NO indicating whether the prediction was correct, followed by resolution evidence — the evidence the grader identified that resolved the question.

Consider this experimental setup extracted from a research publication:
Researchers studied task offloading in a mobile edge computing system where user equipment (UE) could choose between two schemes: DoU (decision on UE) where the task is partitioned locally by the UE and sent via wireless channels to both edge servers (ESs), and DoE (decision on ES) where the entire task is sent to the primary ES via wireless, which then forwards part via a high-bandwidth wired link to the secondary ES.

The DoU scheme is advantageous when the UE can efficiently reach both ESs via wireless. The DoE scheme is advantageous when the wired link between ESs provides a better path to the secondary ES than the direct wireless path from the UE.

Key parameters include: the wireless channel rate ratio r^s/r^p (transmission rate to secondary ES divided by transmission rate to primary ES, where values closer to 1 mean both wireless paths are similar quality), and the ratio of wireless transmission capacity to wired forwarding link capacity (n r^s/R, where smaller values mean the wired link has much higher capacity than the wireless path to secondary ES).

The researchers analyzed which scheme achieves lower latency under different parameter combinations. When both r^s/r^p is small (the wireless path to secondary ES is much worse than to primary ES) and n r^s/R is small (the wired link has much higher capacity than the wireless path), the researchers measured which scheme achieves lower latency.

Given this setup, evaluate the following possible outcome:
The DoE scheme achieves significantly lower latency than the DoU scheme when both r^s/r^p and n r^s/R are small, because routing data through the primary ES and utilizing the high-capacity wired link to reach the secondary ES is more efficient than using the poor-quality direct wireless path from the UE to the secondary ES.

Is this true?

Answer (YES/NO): YES